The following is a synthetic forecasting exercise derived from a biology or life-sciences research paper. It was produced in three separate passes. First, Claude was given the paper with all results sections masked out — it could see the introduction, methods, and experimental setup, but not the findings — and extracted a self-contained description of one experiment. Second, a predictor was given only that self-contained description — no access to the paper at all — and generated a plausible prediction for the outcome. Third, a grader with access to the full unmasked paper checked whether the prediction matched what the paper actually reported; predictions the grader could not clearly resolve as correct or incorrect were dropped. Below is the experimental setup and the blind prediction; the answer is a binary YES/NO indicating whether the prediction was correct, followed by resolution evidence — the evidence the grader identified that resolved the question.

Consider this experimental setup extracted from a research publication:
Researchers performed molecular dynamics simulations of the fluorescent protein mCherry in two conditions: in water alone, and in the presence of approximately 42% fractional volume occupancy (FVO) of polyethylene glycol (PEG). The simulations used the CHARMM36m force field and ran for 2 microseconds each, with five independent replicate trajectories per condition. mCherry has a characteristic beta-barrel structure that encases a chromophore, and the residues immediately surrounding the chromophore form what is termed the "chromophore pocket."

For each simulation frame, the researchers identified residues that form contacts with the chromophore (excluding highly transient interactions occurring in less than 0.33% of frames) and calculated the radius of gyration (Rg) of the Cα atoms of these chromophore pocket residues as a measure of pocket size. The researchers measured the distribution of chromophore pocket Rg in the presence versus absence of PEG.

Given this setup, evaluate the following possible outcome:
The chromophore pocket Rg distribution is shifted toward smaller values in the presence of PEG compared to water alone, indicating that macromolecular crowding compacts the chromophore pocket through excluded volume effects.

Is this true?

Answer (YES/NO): NO